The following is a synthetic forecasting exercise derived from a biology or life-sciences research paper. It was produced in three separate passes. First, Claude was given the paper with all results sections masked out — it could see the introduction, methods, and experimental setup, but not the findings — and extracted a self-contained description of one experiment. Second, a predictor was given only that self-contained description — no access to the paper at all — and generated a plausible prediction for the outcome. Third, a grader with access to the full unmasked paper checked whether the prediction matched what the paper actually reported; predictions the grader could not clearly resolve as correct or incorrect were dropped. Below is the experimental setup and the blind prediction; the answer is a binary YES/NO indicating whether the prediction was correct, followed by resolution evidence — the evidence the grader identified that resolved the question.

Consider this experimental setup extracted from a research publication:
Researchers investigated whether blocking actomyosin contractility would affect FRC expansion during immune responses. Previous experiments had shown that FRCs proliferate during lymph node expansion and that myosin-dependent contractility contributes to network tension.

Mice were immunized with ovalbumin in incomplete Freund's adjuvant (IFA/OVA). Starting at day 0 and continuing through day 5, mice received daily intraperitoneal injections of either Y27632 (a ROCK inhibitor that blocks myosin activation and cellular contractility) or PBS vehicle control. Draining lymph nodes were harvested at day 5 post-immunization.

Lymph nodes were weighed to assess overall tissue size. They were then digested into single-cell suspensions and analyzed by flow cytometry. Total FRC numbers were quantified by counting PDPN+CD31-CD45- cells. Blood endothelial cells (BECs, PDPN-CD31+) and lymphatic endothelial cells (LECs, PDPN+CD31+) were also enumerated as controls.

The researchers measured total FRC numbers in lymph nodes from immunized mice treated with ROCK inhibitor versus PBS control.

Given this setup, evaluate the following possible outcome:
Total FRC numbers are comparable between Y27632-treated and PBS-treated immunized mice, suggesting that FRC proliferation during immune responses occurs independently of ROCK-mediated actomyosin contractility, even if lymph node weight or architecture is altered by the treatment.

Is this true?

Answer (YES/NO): NO